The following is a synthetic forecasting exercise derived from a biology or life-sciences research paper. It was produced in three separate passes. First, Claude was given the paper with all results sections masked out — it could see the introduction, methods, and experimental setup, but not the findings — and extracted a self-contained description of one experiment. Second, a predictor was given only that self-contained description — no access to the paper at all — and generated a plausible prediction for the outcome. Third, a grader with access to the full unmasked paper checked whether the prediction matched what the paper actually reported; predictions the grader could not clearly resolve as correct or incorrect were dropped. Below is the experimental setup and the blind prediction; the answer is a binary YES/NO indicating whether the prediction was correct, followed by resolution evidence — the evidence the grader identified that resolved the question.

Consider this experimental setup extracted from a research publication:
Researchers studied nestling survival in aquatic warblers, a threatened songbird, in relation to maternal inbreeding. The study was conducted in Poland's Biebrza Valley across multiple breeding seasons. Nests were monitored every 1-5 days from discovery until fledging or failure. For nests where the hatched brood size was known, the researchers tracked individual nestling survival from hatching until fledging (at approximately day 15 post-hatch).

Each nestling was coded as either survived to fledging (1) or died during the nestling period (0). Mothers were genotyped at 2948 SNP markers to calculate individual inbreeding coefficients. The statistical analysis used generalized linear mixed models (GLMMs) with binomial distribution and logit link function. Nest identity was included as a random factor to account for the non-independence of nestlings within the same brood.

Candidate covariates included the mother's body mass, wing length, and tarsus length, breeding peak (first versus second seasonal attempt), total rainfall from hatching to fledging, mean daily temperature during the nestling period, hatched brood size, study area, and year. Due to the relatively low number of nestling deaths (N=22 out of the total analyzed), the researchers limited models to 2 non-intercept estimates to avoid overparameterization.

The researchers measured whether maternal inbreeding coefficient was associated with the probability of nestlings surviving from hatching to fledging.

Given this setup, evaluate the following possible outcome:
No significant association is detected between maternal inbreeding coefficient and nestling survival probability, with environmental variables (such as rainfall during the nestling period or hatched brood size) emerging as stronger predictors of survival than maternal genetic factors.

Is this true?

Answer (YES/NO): NO